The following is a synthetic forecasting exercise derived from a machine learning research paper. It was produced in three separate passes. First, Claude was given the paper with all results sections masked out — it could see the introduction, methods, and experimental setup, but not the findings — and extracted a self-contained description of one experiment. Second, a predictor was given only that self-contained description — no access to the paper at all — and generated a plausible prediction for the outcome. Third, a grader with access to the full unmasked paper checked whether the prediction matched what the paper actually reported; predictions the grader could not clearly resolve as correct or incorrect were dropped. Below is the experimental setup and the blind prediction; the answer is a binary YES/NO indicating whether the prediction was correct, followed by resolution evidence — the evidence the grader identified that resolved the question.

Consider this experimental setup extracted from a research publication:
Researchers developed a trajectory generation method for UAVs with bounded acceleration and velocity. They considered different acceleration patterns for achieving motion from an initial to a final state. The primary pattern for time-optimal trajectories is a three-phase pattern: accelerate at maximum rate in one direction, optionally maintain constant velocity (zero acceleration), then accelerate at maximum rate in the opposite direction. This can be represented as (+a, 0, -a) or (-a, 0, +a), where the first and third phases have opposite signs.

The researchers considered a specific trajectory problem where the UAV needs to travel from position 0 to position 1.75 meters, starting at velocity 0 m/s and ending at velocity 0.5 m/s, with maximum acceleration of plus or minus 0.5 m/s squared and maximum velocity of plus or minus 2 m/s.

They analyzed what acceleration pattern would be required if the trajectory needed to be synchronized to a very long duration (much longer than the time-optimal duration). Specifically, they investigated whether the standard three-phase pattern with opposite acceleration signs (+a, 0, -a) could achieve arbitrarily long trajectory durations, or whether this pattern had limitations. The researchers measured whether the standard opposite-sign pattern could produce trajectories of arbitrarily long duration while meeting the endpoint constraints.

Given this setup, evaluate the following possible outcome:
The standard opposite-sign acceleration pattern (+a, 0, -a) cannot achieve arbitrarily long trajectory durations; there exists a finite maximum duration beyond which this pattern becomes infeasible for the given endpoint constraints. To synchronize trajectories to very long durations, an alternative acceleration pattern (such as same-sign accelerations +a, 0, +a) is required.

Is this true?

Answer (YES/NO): YES